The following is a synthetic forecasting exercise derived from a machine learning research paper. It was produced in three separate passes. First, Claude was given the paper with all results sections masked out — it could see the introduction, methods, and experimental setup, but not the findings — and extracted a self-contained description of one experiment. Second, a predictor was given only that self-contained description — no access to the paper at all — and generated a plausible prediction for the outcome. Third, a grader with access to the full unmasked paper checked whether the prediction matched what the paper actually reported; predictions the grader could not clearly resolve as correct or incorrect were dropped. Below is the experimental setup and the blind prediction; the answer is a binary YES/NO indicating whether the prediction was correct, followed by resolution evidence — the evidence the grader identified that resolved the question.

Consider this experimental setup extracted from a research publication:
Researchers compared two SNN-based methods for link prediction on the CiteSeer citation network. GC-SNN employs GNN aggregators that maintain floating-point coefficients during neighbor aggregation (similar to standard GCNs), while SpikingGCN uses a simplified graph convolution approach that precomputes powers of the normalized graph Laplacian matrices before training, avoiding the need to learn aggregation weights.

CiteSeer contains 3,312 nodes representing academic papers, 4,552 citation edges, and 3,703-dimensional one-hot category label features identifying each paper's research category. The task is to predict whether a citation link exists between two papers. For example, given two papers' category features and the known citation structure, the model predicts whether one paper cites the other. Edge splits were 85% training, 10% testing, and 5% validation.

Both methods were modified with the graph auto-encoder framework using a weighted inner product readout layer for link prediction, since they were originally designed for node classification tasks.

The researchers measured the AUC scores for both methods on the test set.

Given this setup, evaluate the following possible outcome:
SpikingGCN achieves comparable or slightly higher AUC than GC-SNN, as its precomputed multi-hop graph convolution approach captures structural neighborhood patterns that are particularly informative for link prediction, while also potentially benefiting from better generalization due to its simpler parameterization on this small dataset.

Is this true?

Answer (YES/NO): NO